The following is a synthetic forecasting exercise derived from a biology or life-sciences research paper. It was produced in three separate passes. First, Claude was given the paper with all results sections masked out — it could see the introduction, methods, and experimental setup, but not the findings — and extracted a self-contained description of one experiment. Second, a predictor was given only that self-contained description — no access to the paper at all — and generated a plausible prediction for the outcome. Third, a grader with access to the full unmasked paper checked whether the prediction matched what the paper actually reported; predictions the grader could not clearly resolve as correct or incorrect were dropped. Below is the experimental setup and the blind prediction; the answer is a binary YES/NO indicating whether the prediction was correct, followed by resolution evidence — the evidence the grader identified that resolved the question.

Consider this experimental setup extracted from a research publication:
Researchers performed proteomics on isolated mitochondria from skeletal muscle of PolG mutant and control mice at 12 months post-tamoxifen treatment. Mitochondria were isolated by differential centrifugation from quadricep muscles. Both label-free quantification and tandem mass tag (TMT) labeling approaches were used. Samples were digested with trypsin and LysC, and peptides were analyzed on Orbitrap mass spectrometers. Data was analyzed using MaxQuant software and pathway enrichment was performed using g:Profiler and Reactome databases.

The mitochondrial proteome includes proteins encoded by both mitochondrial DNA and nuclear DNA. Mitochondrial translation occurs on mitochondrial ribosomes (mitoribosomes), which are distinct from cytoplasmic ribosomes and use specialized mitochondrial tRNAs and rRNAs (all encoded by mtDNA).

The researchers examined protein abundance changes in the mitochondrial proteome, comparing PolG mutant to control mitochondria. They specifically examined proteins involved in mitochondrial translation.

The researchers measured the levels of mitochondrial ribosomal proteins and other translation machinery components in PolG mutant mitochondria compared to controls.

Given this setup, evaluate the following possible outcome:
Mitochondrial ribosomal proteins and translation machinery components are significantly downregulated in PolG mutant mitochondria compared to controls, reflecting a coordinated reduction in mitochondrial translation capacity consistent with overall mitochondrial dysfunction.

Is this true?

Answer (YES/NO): YES